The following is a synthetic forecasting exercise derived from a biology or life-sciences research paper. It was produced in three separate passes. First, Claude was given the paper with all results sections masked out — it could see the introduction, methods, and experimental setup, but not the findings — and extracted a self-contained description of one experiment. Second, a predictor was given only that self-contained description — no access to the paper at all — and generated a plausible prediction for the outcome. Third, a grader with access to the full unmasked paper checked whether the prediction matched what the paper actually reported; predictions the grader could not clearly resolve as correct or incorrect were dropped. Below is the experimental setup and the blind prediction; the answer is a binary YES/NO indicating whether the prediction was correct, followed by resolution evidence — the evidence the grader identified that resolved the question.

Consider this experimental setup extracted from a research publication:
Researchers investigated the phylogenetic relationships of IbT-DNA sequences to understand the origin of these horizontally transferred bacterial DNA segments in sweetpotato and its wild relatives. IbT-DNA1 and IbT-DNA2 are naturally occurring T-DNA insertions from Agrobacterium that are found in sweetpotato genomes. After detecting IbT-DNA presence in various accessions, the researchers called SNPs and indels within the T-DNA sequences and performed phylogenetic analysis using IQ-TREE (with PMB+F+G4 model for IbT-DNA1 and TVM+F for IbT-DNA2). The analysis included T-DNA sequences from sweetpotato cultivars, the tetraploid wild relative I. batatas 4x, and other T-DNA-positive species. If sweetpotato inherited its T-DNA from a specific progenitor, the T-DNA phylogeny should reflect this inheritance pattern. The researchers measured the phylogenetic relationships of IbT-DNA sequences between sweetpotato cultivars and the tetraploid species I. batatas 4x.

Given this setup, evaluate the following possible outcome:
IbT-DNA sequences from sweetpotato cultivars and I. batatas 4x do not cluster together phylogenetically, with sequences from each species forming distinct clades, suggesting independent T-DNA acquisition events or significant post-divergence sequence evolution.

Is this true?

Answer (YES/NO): NO